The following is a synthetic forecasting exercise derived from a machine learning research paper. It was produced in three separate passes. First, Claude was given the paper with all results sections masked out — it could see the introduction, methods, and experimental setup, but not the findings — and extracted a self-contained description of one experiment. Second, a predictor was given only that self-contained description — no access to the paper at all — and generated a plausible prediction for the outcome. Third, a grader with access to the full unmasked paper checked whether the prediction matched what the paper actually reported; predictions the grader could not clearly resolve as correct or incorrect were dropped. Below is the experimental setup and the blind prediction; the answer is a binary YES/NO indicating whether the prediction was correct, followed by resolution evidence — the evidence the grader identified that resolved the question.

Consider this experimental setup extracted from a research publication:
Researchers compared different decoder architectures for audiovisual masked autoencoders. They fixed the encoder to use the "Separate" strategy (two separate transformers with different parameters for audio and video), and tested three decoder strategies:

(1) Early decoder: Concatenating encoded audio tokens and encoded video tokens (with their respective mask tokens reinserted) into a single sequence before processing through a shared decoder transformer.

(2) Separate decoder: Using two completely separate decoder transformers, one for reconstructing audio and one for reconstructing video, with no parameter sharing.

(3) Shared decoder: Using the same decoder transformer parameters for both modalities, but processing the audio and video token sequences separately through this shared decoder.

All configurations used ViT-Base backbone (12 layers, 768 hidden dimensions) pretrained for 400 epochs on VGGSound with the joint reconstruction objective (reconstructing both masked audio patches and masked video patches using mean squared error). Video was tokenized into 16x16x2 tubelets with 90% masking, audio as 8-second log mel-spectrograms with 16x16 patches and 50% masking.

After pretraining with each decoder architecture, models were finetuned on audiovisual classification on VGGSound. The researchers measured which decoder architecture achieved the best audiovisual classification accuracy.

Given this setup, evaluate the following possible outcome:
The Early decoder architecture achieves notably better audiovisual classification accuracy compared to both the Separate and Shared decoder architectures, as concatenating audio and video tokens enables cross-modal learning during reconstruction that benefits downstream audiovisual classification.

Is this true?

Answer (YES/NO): NO